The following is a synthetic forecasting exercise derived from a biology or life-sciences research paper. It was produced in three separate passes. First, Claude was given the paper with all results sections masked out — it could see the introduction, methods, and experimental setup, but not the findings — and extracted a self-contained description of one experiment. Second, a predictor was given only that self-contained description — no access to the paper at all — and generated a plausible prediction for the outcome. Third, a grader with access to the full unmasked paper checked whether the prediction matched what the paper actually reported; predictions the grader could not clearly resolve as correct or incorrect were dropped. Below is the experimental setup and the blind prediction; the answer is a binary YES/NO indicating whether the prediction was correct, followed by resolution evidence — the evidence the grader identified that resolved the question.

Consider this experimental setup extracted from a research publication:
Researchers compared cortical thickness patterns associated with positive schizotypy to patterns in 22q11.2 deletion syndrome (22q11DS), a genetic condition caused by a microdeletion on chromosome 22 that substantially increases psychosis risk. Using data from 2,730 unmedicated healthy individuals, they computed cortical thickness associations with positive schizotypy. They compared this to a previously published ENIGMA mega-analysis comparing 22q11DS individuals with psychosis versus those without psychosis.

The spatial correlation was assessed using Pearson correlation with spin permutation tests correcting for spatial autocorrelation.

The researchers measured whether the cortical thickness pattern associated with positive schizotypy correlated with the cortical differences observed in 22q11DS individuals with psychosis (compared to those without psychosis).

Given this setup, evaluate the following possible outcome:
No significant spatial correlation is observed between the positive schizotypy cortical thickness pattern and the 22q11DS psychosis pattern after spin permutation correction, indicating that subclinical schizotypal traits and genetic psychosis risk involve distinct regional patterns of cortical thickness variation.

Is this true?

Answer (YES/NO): NO